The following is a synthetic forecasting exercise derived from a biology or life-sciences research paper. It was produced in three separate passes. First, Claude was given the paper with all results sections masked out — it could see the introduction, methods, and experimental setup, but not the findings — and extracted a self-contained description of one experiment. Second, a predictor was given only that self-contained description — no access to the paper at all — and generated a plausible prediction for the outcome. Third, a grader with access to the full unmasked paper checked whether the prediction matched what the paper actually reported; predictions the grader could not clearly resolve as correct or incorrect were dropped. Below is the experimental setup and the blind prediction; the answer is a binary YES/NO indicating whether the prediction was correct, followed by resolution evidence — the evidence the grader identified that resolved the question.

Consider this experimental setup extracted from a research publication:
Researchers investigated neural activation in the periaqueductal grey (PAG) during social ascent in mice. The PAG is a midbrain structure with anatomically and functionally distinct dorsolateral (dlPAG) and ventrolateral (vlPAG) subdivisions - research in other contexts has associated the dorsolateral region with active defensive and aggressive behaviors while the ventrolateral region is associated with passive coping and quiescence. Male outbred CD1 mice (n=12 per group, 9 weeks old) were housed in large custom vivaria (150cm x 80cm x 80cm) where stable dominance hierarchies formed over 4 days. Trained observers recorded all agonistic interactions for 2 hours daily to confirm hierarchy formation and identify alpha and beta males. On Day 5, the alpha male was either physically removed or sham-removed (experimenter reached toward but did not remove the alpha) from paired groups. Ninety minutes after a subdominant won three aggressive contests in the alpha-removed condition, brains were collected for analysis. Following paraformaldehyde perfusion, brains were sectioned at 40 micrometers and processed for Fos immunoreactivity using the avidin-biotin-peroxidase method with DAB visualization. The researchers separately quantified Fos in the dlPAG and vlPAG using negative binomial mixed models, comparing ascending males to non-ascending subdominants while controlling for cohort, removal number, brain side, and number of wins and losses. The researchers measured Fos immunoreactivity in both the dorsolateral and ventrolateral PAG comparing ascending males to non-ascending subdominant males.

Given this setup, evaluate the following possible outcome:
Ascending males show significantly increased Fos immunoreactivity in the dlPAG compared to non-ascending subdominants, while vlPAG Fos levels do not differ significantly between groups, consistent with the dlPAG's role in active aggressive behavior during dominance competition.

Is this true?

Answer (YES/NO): NO